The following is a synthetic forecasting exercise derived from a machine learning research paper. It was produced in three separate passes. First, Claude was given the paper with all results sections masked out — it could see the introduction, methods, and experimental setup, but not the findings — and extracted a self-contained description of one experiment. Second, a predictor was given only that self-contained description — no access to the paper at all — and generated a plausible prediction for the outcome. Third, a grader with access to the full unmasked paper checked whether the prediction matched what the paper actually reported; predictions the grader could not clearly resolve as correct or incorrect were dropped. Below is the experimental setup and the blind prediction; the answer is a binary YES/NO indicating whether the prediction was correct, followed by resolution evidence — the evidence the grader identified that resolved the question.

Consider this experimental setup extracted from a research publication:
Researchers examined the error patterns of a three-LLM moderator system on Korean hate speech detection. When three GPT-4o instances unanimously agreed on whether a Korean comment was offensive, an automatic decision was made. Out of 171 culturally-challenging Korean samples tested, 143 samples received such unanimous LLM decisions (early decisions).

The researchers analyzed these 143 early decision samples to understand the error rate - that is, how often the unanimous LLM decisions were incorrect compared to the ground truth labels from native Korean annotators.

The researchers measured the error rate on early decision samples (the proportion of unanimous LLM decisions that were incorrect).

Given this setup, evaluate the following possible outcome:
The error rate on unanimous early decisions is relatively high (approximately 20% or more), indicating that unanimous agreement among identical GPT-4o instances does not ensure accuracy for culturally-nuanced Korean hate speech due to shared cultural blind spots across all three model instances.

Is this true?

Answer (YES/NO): YES